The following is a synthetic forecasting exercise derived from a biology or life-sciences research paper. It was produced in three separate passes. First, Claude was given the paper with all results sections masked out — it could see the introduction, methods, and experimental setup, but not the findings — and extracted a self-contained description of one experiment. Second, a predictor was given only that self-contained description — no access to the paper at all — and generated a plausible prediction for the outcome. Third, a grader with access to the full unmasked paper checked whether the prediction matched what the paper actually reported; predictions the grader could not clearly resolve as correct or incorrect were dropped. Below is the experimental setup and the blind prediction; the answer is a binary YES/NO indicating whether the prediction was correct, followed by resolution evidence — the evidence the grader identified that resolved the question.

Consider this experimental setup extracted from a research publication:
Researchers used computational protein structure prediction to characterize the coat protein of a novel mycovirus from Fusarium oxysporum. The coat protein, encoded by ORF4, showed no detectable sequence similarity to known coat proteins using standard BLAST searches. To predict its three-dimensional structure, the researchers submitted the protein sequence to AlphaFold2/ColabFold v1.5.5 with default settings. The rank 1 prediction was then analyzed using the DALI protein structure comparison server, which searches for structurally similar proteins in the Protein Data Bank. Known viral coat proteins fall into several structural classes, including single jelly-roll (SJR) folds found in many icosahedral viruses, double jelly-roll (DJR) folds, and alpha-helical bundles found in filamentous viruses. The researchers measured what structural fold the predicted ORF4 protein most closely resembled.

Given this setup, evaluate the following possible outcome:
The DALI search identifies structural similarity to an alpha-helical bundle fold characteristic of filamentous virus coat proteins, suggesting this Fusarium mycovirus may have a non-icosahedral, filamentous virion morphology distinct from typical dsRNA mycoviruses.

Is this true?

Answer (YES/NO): NO